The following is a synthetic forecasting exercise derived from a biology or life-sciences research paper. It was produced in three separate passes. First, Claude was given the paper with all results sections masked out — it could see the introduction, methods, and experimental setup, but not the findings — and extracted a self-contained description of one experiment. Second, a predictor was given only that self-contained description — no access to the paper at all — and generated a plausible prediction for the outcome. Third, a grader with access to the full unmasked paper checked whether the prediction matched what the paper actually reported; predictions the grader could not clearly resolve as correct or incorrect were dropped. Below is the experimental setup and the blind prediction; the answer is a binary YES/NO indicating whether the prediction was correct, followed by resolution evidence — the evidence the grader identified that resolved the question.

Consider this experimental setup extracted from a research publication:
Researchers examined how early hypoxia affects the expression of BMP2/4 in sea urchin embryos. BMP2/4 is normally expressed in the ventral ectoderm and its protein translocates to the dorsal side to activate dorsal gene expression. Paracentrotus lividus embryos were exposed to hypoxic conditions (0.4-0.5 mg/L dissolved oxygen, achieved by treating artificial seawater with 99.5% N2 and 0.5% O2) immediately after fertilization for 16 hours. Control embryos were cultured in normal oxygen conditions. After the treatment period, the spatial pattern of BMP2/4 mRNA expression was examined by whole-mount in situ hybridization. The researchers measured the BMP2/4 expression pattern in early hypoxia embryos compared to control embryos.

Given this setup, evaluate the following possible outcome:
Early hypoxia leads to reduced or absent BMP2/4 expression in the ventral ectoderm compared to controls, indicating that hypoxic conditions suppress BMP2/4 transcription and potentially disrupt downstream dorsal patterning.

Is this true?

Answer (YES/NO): NO